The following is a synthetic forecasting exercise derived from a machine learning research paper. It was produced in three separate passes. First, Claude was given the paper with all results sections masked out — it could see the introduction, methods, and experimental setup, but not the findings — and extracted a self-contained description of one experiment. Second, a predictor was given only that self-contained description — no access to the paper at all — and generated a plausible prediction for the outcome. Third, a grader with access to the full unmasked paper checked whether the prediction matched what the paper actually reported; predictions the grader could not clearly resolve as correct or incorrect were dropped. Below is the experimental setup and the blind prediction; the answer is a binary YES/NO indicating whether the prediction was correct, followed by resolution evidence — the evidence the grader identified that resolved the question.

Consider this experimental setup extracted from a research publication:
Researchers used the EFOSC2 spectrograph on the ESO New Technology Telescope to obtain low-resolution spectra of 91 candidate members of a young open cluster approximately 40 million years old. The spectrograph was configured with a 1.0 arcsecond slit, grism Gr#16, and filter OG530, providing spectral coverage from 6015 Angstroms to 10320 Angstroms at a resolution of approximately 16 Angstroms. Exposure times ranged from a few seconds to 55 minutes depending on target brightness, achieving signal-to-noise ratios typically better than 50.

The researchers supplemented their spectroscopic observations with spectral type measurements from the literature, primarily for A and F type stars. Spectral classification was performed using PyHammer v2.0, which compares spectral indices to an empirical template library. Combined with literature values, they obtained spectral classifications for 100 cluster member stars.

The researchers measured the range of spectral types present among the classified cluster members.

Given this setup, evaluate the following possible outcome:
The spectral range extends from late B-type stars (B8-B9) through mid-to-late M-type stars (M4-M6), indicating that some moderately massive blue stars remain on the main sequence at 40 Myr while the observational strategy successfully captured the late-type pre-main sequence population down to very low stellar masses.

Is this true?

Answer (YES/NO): NO